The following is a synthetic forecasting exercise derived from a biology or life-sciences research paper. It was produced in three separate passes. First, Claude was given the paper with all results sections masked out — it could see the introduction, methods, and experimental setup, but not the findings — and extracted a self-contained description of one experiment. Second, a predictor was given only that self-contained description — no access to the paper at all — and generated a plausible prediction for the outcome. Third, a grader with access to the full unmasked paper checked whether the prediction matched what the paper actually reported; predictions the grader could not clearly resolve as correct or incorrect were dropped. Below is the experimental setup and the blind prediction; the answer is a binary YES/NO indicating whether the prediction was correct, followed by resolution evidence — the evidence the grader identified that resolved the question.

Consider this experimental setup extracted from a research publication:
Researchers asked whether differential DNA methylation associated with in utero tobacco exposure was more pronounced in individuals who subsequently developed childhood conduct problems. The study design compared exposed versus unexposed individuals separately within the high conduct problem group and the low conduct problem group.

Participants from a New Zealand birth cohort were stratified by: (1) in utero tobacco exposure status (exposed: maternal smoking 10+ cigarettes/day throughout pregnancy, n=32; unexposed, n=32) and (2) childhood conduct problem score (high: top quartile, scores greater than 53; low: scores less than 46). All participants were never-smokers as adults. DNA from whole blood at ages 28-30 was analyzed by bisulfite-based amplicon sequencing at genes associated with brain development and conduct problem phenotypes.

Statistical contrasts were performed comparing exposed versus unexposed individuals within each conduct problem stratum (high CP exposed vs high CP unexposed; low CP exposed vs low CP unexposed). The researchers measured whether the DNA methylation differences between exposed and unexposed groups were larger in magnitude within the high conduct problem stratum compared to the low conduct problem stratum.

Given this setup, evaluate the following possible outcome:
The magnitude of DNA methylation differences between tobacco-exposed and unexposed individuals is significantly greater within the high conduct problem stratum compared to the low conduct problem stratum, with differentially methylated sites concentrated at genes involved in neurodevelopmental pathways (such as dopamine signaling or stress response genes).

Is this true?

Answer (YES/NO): NO